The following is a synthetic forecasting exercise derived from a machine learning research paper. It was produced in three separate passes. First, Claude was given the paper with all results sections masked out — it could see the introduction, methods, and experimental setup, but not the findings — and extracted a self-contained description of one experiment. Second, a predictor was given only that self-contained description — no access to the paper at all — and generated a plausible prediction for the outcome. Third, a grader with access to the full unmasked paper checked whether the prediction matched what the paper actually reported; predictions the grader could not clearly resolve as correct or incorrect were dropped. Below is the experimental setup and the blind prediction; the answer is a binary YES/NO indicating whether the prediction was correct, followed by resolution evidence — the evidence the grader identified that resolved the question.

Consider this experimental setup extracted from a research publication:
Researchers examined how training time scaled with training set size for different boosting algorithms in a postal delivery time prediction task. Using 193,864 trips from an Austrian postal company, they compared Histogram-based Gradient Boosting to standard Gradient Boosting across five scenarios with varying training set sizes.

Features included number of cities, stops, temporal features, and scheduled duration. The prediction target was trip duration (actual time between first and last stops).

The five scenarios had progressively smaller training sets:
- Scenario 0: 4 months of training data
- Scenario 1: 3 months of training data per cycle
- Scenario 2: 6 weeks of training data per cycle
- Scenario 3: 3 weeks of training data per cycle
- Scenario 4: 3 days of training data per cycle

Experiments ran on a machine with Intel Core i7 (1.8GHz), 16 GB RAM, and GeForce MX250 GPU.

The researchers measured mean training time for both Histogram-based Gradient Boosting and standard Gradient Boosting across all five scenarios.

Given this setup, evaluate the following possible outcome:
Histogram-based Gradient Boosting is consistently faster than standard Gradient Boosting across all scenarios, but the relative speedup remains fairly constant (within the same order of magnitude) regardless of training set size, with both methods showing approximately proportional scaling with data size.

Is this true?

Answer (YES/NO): NO